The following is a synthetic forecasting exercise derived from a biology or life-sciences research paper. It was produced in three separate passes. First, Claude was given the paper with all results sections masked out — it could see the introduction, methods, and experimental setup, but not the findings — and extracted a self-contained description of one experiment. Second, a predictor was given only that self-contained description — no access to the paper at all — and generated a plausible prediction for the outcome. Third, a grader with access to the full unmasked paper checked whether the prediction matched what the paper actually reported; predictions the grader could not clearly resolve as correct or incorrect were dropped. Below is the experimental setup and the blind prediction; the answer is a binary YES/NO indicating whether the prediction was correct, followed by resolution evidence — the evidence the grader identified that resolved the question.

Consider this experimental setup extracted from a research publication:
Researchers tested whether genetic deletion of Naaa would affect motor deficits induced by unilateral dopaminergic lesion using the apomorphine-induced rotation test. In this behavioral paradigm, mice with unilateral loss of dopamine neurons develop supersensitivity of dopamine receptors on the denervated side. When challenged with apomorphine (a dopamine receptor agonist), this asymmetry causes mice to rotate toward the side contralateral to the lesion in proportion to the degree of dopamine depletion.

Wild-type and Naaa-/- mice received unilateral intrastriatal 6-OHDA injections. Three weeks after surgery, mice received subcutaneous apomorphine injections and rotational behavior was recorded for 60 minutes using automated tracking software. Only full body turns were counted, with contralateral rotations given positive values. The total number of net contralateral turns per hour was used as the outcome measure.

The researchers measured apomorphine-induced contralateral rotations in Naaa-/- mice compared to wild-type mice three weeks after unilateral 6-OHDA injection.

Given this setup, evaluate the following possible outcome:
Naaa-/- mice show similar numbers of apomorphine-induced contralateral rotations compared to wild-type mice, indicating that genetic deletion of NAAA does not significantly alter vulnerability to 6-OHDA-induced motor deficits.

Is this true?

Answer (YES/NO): NO